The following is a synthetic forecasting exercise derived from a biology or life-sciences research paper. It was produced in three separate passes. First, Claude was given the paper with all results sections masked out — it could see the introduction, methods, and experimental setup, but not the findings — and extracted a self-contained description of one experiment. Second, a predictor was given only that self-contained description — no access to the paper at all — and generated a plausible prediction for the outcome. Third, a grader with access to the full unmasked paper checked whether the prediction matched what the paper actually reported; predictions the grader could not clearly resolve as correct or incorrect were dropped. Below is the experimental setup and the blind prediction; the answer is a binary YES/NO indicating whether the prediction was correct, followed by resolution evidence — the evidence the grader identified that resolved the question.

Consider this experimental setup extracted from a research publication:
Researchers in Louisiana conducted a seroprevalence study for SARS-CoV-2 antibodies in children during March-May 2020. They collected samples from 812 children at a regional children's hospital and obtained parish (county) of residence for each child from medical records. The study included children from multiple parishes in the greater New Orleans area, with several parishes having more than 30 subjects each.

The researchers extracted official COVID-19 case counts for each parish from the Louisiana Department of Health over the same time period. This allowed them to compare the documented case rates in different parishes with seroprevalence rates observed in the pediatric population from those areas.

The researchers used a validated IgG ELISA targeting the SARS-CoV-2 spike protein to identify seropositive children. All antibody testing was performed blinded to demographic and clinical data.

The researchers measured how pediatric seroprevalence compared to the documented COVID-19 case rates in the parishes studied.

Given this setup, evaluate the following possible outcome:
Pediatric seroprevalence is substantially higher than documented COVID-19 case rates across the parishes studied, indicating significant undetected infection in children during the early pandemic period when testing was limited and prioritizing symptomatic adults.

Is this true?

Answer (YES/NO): YES